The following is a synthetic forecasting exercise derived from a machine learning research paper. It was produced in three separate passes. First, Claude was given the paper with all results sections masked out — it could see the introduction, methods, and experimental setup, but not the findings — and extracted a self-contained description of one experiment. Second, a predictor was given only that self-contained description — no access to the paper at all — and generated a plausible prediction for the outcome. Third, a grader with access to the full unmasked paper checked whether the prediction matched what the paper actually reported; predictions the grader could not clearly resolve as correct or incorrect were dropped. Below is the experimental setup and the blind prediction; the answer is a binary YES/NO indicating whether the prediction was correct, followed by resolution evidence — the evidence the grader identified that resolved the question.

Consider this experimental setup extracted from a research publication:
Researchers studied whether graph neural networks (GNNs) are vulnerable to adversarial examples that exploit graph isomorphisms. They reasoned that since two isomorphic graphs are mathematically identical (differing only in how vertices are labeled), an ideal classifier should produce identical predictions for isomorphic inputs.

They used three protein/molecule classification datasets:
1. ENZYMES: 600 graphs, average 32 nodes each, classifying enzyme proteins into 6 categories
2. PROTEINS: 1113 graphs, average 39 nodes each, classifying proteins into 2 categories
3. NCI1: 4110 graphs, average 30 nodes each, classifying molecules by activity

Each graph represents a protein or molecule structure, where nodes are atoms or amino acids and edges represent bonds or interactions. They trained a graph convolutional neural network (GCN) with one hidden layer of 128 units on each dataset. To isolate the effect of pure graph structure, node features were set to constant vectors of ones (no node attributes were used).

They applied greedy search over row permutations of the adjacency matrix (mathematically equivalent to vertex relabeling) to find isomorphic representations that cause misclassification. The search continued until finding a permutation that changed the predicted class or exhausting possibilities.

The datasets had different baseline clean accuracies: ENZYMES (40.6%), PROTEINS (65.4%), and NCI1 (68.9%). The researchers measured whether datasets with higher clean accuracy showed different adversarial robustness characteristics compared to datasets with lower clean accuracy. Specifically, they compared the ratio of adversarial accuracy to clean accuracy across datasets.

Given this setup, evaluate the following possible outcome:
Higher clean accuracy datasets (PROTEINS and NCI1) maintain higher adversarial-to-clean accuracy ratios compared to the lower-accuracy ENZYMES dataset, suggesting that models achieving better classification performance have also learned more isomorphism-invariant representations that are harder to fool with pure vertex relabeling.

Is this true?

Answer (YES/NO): NO